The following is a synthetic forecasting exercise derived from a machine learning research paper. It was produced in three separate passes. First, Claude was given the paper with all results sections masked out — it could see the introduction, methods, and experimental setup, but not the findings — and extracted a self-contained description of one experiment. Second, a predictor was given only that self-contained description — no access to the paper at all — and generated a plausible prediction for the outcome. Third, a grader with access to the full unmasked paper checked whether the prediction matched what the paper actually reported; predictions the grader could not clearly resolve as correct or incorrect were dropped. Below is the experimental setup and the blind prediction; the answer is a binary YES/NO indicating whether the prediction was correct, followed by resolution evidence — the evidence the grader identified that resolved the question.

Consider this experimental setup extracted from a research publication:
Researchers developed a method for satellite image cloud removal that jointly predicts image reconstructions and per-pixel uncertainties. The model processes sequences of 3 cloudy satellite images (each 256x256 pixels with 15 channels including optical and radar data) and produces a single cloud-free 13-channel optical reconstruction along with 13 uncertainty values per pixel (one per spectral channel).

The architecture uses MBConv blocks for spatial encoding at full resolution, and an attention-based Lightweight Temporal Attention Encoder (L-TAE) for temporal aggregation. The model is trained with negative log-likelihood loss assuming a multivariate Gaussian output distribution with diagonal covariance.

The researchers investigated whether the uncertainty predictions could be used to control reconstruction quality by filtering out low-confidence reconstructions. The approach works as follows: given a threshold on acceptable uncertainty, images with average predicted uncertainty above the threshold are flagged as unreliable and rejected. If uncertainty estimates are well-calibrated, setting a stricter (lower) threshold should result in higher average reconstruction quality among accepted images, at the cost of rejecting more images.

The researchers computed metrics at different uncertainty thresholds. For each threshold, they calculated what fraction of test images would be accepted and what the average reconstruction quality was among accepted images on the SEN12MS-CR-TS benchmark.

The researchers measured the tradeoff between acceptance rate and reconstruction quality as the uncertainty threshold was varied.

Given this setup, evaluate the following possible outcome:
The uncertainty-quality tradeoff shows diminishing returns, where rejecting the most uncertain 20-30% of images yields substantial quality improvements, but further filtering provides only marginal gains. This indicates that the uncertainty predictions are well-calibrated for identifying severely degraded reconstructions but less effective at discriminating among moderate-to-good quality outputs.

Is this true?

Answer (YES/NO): NO